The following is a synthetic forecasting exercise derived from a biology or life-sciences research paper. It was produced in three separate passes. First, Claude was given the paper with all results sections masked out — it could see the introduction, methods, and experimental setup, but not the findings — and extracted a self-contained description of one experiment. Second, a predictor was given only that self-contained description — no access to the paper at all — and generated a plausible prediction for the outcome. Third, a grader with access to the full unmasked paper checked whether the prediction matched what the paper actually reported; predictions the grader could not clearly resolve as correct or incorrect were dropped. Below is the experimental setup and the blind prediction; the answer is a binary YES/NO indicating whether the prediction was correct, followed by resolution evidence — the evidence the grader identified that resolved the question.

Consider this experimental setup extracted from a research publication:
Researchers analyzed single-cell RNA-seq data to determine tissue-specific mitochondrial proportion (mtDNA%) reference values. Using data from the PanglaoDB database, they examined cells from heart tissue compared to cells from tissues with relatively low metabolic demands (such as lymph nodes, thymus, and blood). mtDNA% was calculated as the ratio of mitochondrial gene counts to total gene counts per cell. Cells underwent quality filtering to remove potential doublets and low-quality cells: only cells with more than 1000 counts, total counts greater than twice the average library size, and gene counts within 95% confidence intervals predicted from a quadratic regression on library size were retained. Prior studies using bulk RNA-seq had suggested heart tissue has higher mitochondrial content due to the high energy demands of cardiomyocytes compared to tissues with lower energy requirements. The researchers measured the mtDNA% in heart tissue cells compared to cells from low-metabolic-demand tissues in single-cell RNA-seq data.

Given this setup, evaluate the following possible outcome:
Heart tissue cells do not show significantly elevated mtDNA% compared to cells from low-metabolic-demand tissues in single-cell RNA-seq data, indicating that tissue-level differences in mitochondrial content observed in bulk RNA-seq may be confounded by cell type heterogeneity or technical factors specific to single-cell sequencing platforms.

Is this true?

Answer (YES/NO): NO